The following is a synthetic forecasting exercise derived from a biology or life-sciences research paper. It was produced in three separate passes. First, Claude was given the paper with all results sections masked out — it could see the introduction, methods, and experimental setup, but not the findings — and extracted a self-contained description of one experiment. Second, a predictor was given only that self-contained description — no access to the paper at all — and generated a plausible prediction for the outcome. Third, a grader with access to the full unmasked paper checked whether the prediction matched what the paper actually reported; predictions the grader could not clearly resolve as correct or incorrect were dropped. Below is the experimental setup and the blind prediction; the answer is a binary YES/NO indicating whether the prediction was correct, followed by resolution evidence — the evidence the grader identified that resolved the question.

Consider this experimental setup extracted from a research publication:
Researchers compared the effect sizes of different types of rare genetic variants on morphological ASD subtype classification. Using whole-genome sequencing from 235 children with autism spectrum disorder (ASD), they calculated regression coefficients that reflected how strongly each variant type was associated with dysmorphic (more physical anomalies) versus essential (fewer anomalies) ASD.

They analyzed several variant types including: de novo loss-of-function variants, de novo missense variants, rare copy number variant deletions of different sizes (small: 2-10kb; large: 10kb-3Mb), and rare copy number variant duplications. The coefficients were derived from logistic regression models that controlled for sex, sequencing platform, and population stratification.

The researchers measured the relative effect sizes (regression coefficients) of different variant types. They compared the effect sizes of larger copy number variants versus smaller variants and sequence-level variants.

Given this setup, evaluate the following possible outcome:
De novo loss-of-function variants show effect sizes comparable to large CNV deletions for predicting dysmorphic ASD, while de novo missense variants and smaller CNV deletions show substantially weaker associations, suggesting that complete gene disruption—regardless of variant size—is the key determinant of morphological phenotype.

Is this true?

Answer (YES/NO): NO